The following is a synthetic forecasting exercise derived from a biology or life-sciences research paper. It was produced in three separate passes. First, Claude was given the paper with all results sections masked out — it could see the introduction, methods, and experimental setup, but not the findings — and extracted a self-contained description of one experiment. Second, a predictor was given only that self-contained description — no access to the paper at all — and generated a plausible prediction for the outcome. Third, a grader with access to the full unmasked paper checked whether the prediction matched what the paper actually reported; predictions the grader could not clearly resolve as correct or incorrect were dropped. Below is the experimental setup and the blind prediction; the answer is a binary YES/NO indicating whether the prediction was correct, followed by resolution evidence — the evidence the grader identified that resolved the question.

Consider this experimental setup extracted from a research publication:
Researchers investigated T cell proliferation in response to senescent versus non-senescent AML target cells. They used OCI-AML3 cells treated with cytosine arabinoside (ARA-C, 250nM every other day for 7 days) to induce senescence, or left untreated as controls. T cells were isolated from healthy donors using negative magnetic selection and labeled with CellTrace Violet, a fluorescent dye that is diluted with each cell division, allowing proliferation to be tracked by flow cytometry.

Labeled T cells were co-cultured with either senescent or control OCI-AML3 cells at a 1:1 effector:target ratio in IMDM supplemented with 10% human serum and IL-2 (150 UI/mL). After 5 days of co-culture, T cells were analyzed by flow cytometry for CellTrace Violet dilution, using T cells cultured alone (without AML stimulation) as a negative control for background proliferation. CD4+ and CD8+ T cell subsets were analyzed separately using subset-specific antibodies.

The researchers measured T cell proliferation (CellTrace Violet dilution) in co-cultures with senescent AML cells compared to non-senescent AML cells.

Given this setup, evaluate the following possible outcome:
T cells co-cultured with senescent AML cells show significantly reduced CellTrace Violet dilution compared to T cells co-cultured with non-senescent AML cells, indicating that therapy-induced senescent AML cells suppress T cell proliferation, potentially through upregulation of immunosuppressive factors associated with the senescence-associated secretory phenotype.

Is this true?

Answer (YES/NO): NO